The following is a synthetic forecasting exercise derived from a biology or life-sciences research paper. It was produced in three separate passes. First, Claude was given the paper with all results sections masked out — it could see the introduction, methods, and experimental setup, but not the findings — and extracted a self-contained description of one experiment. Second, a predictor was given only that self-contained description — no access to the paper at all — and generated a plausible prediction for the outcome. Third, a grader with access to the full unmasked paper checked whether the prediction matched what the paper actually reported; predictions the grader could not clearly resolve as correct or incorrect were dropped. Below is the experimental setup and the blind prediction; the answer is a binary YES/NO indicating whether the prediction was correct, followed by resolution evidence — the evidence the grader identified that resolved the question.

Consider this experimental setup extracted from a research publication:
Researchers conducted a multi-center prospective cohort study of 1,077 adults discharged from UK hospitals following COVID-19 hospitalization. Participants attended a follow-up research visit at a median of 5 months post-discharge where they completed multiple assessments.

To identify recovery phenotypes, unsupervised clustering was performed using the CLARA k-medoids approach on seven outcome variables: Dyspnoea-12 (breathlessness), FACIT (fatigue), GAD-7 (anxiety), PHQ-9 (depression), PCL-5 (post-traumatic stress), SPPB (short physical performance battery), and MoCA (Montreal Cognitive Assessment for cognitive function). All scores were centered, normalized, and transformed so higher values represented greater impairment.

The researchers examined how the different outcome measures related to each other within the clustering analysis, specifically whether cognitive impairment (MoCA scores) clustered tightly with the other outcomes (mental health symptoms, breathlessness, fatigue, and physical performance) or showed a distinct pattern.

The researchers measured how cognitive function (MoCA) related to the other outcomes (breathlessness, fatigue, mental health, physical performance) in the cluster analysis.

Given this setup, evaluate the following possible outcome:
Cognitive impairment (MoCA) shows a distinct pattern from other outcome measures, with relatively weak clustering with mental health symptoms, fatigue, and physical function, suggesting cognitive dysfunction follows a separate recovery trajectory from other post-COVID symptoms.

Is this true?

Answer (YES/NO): YES